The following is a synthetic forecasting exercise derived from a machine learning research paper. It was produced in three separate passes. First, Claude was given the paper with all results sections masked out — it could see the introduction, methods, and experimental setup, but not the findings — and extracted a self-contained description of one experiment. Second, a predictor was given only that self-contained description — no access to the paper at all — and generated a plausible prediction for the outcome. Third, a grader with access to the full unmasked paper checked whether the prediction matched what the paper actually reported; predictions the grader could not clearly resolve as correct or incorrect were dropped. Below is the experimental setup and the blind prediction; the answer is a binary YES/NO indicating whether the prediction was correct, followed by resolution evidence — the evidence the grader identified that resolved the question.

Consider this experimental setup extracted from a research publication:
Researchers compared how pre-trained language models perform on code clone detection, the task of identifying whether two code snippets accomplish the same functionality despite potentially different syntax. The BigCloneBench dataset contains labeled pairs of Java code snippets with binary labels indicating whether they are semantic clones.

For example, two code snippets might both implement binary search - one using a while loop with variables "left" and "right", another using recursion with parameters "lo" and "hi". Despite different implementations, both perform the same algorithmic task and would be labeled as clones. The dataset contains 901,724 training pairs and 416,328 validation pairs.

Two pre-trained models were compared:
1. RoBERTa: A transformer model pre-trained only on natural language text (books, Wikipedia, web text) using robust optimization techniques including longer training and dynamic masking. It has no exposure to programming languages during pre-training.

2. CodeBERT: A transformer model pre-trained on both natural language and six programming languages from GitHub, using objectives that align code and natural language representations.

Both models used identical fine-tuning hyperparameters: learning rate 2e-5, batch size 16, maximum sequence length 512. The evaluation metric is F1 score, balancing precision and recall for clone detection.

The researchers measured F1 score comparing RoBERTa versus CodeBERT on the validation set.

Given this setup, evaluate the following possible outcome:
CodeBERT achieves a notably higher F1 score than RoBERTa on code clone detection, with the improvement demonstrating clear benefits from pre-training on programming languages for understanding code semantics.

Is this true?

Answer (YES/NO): NO